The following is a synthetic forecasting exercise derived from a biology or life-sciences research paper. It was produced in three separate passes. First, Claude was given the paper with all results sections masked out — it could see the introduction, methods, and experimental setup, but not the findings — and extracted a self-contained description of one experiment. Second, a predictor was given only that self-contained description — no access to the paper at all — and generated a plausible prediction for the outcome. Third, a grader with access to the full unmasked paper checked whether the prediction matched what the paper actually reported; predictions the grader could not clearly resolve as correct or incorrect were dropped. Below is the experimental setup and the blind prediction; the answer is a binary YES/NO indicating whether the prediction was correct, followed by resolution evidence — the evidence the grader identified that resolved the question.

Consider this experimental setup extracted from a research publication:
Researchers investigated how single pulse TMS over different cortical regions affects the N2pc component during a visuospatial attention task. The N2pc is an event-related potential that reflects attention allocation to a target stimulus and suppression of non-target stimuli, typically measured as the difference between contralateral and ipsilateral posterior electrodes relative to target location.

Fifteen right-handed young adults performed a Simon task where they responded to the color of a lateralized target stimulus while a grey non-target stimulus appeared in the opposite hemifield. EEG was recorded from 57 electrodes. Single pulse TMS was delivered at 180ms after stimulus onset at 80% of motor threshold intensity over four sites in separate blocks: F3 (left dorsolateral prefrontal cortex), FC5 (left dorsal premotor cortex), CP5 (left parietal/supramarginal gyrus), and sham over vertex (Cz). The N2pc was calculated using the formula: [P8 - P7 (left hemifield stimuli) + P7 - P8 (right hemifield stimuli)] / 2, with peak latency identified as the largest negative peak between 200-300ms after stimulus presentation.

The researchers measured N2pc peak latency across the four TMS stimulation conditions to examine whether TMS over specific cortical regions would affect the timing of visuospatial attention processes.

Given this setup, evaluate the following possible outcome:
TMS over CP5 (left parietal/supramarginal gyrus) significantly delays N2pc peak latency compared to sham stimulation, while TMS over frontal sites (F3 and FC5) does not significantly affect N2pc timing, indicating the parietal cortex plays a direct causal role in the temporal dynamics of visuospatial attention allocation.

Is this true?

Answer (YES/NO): NO